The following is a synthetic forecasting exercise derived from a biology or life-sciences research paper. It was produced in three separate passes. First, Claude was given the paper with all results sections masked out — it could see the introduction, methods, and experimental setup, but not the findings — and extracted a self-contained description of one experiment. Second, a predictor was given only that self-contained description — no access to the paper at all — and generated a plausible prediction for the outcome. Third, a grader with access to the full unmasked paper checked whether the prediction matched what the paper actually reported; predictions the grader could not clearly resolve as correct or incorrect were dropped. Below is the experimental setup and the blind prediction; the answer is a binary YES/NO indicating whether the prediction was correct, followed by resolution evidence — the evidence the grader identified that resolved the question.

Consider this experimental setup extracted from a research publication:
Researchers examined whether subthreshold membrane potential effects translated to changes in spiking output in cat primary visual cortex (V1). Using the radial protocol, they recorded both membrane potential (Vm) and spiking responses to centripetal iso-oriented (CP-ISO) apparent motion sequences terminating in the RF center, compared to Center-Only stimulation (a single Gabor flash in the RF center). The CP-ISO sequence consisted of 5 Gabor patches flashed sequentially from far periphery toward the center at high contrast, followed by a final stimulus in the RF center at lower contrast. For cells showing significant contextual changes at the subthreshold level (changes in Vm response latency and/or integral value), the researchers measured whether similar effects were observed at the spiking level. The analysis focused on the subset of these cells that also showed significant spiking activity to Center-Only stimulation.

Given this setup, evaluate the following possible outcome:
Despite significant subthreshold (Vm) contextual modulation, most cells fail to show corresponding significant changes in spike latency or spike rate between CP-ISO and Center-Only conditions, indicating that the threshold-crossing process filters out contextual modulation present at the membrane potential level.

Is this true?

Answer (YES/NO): NO